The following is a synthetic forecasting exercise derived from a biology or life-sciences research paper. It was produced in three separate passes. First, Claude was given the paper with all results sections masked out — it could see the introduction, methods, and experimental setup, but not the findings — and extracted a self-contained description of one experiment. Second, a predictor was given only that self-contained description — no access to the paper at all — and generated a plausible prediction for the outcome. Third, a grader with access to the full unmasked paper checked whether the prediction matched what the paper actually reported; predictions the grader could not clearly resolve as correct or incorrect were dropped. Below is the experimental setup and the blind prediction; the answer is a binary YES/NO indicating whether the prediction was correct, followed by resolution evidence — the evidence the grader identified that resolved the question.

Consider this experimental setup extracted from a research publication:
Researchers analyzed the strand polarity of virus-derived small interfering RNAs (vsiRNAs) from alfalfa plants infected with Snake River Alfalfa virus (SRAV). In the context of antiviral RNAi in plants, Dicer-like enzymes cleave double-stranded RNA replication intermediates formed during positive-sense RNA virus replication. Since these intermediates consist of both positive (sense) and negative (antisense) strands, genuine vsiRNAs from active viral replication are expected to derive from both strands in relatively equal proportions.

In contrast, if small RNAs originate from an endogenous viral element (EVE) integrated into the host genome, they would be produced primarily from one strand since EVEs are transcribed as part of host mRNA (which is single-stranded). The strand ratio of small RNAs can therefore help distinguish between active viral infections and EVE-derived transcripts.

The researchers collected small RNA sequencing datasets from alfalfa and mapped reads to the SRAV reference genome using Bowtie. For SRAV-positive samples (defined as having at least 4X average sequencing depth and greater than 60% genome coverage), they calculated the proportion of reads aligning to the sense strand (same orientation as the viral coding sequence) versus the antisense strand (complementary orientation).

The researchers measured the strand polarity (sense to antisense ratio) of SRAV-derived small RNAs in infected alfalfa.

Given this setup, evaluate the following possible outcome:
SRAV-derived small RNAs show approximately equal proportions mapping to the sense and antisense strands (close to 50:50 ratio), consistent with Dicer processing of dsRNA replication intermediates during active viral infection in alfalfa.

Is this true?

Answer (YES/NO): YES